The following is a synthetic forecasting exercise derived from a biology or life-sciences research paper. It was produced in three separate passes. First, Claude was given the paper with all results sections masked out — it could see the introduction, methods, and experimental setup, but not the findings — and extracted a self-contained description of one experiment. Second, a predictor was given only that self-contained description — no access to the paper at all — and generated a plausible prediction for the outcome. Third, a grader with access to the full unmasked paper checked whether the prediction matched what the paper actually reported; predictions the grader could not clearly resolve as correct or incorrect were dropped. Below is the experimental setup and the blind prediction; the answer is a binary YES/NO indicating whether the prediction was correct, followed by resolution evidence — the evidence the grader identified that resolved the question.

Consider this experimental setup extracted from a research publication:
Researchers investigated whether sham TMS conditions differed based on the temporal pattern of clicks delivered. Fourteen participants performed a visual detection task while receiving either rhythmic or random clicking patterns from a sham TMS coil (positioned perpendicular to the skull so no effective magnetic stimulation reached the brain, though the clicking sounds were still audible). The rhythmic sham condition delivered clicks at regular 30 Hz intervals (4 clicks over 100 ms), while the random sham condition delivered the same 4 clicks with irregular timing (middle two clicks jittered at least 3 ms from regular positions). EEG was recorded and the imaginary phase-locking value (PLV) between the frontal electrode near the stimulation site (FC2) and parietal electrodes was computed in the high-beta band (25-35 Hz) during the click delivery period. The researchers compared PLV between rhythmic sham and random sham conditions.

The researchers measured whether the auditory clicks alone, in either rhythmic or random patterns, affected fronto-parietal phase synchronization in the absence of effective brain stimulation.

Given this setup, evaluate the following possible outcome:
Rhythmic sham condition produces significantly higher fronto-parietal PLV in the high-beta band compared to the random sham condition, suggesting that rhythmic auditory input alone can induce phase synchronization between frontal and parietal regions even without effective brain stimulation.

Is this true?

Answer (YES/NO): NO